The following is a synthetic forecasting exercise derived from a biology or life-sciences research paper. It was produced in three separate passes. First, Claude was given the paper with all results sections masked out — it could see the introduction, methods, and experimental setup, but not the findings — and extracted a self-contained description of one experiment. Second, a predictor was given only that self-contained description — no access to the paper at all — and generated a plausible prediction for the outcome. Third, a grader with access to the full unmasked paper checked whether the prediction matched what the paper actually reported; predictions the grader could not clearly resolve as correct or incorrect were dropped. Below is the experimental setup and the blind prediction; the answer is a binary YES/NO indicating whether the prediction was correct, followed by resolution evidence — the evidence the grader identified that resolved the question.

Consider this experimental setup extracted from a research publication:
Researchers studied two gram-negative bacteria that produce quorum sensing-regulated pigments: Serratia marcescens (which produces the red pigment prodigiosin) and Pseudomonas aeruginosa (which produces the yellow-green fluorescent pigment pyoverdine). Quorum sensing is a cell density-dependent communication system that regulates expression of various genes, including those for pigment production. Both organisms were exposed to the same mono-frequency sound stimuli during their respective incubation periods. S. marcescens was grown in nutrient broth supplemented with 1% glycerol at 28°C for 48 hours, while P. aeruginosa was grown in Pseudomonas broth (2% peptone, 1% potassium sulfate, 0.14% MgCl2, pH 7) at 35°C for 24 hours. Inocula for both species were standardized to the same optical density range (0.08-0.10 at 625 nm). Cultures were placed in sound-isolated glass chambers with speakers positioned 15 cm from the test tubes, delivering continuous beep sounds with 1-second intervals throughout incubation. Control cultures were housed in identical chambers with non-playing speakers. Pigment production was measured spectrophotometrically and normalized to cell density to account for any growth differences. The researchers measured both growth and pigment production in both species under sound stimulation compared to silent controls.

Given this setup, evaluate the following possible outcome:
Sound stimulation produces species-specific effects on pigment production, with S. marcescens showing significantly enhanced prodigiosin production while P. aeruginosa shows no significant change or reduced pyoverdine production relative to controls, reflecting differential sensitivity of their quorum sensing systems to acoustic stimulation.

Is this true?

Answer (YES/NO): NO